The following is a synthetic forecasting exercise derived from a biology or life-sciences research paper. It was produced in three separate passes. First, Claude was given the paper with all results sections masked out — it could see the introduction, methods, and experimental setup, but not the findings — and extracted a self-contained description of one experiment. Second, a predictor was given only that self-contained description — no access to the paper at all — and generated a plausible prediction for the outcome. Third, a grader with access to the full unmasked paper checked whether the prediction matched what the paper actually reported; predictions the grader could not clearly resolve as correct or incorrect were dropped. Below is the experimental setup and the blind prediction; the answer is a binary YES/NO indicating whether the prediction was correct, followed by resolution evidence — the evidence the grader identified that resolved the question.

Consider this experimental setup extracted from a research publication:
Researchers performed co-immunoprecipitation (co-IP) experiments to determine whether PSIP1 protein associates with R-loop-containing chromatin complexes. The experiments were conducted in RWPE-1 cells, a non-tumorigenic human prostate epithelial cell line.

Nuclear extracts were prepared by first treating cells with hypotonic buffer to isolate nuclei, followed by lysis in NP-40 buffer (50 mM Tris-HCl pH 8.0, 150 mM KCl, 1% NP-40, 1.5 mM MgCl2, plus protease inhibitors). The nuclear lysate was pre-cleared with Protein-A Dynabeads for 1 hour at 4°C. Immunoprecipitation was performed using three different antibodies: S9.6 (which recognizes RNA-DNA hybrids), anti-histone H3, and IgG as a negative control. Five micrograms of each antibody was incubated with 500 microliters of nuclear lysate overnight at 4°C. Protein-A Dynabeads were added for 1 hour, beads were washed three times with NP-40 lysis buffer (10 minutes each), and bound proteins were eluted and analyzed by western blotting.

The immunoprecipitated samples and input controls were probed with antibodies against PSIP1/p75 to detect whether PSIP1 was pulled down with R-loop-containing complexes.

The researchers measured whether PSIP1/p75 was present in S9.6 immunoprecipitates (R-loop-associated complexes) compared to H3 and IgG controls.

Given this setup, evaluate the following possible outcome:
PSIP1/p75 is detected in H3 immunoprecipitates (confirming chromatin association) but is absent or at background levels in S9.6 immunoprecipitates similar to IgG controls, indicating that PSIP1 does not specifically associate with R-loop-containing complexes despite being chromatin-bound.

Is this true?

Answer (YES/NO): NO